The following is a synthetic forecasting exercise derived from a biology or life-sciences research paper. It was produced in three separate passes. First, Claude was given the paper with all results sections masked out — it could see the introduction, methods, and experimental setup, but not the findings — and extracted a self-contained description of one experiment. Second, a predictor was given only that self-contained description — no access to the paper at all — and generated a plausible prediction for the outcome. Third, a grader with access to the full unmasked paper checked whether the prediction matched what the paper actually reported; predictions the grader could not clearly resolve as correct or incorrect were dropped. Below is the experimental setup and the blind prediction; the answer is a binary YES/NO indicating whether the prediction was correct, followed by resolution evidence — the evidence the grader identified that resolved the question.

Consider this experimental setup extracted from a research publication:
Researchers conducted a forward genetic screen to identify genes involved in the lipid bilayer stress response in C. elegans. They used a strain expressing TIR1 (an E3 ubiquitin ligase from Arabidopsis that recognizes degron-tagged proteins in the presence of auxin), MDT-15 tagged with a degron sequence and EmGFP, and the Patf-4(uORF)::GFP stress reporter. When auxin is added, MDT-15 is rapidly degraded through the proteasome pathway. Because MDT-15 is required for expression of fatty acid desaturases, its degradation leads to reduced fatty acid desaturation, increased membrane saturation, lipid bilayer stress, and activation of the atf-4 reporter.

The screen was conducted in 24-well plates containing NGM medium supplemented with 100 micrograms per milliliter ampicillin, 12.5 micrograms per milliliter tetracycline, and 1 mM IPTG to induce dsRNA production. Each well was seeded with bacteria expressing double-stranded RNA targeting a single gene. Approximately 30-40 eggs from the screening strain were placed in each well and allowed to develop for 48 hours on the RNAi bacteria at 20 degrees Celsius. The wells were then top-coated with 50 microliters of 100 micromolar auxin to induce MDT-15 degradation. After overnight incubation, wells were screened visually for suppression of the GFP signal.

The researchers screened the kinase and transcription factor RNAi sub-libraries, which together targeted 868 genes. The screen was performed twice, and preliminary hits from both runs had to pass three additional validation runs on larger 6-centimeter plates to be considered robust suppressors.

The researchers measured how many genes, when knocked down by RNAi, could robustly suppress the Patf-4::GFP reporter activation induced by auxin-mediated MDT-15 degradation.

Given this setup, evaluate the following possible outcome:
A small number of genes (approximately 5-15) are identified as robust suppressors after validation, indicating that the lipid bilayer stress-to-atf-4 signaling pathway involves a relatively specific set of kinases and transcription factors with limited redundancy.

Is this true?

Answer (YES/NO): YES